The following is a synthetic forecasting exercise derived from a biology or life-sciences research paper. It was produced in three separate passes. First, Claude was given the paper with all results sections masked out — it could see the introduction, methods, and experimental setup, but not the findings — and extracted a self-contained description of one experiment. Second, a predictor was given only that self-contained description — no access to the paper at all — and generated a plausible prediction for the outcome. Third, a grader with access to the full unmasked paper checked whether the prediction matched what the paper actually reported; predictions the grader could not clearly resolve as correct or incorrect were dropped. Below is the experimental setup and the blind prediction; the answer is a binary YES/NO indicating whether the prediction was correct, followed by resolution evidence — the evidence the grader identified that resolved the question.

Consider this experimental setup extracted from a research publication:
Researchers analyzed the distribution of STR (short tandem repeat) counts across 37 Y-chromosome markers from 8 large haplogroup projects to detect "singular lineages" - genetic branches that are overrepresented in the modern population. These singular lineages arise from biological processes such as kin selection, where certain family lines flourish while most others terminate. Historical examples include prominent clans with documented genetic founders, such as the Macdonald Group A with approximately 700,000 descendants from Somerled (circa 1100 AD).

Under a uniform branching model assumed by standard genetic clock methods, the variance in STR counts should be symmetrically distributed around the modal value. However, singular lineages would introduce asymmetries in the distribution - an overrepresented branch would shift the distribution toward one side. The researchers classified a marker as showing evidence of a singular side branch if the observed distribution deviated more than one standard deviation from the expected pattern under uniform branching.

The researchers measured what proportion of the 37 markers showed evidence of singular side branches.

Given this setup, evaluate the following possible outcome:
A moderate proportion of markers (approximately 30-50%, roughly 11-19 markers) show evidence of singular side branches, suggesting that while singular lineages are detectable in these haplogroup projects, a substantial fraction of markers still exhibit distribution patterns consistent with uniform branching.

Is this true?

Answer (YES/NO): YES